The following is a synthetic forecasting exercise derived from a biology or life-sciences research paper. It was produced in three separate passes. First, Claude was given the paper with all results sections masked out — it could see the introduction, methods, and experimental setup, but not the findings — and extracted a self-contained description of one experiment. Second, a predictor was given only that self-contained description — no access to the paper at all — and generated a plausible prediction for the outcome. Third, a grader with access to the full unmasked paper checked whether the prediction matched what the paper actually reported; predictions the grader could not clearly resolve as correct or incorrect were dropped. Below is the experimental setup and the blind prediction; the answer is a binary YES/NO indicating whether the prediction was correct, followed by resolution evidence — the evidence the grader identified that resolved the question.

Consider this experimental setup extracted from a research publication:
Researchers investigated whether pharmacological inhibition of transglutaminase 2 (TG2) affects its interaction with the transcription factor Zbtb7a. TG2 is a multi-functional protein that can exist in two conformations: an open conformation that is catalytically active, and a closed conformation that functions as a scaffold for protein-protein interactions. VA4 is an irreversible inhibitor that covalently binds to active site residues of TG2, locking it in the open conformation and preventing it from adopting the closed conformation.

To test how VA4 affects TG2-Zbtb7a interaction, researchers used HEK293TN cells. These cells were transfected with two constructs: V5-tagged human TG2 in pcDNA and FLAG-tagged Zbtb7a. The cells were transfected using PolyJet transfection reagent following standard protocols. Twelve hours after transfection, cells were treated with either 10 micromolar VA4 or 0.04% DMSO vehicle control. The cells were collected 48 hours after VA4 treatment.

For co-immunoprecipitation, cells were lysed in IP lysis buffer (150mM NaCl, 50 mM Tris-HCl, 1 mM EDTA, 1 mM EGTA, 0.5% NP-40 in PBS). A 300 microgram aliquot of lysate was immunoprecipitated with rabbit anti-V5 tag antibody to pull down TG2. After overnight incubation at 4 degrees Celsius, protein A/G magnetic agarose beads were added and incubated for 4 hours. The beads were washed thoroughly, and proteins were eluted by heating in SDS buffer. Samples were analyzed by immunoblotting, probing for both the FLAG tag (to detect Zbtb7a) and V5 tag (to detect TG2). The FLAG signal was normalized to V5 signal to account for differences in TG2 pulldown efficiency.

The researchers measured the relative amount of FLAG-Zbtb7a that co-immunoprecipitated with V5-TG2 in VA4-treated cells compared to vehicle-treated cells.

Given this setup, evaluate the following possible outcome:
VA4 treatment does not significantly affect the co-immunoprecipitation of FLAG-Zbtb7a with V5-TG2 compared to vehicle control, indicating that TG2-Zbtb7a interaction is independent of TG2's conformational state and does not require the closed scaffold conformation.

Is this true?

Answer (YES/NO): NO